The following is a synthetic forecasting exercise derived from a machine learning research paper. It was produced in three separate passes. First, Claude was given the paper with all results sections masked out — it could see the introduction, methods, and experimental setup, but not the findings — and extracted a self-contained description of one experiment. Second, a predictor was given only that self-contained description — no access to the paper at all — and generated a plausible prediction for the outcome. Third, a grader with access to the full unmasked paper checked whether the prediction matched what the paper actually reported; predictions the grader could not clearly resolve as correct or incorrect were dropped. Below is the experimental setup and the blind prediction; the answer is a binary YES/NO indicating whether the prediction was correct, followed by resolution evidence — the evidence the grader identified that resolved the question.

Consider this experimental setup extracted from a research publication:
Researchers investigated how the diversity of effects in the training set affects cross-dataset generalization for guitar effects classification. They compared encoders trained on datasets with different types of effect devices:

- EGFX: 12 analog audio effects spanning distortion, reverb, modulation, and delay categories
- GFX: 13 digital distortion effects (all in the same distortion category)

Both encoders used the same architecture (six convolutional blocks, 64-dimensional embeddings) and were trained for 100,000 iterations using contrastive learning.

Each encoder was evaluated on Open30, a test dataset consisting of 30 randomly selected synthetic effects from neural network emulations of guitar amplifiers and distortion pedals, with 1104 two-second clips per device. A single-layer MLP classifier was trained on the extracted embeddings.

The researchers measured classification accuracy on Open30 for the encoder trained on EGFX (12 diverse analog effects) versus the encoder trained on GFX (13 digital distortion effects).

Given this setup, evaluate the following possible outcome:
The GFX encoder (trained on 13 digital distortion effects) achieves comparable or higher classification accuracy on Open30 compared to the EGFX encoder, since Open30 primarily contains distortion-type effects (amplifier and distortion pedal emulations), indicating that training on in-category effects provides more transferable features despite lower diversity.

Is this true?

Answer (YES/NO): YES